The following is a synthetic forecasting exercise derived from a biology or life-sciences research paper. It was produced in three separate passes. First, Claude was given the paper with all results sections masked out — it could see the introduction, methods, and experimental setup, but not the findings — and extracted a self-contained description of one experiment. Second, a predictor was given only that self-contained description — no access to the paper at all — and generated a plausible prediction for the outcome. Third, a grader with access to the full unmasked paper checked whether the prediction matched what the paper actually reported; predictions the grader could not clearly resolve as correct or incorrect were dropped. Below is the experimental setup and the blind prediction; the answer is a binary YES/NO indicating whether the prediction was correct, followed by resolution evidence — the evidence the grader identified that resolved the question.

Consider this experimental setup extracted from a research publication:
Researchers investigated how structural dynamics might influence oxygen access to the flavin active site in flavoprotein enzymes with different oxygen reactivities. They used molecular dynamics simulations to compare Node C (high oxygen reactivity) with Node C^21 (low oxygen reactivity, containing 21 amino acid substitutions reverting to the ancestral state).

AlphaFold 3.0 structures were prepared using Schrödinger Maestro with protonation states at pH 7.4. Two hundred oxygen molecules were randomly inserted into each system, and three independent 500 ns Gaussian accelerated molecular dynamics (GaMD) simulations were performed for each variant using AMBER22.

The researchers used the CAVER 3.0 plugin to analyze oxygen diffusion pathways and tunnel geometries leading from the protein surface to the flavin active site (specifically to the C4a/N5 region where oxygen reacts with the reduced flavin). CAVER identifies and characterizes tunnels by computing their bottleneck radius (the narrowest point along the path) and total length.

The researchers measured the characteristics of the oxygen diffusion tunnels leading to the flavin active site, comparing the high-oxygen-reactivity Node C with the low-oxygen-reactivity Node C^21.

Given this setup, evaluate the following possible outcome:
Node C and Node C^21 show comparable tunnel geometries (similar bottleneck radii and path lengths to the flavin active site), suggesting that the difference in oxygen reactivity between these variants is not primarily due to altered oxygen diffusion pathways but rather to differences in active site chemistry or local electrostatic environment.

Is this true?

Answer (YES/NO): YES